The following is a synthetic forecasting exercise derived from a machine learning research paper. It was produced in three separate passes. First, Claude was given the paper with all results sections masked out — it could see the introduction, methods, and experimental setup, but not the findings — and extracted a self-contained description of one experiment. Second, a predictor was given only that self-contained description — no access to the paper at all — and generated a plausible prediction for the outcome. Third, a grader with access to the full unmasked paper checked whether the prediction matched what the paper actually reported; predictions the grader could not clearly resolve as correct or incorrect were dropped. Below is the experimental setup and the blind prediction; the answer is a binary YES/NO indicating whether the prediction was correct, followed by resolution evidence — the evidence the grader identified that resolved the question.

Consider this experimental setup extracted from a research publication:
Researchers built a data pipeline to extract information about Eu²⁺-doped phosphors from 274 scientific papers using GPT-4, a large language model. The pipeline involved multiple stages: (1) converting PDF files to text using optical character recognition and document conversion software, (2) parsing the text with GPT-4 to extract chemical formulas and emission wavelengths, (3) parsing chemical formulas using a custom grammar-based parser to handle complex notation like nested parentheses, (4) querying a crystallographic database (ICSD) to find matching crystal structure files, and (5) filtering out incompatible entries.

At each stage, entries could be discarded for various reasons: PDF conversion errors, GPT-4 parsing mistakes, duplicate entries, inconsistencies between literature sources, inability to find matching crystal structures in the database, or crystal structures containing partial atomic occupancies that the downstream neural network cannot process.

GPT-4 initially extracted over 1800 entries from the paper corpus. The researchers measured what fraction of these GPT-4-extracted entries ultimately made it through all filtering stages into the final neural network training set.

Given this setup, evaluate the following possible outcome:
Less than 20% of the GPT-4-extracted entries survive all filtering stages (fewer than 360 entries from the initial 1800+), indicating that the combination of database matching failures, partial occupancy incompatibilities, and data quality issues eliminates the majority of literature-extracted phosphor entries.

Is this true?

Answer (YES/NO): YES